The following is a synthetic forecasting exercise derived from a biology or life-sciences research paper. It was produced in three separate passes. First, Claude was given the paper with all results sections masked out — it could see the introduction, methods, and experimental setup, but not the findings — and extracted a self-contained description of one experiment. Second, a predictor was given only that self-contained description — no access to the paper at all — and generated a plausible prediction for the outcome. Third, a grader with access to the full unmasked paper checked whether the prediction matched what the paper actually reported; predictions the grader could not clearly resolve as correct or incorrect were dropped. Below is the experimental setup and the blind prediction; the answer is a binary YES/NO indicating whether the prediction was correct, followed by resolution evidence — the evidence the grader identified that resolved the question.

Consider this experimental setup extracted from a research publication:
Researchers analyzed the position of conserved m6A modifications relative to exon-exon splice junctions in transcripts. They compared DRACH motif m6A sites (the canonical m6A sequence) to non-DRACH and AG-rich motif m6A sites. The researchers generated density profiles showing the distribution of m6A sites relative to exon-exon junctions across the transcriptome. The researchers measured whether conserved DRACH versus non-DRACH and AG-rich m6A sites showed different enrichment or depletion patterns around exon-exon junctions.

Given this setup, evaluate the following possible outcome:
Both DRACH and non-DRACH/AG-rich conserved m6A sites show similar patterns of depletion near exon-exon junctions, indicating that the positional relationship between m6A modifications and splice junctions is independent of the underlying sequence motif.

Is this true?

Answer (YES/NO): NO